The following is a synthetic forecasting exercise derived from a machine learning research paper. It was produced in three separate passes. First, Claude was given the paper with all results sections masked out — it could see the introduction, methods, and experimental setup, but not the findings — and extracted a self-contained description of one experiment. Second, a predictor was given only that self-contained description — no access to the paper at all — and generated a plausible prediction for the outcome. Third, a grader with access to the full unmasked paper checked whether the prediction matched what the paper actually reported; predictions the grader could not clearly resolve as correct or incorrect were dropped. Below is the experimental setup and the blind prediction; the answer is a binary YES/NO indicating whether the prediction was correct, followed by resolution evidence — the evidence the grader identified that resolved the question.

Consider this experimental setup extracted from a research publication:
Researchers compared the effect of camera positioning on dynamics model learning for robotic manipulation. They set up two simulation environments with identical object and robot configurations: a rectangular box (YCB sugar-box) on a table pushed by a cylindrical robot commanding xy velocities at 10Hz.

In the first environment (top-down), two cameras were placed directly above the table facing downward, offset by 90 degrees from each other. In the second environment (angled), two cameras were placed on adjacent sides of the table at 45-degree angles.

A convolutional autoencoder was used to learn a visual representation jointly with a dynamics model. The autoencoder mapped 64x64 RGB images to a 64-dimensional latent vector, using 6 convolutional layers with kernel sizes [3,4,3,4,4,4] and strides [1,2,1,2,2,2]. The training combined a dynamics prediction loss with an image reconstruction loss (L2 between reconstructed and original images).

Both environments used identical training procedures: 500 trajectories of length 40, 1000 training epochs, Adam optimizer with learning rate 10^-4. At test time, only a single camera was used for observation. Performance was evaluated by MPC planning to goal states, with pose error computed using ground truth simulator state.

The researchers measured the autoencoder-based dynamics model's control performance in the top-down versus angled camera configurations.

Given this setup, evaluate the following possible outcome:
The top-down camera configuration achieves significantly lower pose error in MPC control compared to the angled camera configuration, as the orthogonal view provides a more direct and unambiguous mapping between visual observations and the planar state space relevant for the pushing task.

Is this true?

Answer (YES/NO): NO